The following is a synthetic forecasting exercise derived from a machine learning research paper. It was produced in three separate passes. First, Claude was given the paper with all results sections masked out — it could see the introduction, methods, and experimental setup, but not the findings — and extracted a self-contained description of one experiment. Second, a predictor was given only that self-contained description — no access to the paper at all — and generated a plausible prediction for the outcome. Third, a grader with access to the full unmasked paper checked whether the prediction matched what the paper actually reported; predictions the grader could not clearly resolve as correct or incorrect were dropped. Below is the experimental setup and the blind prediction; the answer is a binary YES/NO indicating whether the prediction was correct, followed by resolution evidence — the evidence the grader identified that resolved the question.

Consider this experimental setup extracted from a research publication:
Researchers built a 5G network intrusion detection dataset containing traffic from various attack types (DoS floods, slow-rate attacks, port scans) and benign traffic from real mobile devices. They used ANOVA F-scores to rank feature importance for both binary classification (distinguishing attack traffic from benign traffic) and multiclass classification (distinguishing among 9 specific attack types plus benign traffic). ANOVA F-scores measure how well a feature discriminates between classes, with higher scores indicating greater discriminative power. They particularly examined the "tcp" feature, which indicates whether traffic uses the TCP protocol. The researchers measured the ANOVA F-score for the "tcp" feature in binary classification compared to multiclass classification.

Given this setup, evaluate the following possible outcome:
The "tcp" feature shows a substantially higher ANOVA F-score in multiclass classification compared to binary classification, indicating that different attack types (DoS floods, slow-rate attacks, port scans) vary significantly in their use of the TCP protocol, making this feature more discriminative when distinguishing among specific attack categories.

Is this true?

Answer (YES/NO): YES